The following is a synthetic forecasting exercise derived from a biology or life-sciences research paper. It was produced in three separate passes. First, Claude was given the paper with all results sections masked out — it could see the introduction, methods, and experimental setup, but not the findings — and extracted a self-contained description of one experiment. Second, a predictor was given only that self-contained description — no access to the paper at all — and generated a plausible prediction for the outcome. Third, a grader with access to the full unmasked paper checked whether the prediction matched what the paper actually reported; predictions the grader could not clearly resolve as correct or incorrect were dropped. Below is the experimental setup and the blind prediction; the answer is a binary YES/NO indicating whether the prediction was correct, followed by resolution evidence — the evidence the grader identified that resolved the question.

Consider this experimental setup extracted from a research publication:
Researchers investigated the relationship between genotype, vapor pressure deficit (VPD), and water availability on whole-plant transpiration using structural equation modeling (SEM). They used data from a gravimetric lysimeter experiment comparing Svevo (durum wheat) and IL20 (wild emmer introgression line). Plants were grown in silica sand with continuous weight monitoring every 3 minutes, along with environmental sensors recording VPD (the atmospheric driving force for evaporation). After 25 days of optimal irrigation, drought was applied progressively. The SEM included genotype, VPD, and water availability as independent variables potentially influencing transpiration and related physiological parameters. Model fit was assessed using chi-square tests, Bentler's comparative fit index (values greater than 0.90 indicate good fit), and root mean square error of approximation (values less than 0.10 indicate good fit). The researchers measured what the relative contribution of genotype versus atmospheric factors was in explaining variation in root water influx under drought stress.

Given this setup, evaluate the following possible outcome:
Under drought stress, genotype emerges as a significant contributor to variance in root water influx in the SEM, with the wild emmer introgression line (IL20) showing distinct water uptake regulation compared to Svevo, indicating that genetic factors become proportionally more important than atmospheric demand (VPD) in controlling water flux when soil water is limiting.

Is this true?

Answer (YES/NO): NO